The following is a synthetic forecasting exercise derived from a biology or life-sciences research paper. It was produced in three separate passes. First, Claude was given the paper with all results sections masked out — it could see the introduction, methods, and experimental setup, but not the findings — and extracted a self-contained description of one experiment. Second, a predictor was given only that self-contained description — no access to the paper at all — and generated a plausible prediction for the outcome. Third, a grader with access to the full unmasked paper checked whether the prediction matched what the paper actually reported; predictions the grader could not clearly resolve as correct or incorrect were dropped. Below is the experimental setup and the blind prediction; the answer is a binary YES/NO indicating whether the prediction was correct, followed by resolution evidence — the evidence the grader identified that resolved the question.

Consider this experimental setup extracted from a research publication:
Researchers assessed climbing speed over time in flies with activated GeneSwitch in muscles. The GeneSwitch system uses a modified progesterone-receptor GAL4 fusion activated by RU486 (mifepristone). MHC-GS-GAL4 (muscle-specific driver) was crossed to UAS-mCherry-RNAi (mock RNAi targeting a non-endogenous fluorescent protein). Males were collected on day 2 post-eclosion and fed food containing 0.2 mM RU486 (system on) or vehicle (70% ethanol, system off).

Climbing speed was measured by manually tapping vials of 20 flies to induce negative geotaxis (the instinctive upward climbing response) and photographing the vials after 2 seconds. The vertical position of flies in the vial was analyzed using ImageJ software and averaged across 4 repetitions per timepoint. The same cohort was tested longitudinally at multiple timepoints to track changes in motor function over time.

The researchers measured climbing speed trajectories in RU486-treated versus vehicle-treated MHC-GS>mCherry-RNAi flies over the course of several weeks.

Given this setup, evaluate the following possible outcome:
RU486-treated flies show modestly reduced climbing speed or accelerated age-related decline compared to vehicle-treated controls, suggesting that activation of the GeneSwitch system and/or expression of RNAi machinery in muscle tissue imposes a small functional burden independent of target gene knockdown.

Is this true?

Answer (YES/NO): NO